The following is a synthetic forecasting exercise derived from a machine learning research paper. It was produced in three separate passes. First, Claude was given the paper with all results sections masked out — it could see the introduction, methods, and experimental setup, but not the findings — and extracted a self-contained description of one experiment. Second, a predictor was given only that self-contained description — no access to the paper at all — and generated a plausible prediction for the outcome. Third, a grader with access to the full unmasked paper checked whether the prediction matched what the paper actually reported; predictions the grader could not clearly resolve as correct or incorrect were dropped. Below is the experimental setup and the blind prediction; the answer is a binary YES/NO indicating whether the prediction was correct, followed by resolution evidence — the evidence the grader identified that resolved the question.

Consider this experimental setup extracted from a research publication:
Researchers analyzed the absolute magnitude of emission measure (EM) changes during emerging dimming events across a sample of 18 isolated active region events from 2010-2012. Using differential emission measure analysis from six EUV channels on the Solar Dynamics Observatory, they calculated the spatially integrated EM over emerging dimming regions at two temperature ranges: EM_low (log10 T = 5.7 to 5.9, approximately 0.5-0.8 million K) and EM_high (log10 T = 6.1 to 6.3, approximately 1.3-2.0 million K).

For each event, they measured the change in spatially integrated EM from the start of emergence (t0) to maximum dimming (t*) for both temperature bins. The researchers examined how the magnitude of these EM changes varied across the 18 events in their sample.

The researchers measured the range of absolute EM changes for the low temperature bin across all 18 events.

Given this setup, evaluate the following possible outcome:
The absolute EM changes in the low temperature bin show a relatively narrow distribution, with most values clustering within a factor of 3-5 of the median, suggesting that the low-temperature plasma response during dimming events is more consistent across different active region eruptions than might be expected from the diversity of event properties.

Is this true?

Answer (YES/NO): NO